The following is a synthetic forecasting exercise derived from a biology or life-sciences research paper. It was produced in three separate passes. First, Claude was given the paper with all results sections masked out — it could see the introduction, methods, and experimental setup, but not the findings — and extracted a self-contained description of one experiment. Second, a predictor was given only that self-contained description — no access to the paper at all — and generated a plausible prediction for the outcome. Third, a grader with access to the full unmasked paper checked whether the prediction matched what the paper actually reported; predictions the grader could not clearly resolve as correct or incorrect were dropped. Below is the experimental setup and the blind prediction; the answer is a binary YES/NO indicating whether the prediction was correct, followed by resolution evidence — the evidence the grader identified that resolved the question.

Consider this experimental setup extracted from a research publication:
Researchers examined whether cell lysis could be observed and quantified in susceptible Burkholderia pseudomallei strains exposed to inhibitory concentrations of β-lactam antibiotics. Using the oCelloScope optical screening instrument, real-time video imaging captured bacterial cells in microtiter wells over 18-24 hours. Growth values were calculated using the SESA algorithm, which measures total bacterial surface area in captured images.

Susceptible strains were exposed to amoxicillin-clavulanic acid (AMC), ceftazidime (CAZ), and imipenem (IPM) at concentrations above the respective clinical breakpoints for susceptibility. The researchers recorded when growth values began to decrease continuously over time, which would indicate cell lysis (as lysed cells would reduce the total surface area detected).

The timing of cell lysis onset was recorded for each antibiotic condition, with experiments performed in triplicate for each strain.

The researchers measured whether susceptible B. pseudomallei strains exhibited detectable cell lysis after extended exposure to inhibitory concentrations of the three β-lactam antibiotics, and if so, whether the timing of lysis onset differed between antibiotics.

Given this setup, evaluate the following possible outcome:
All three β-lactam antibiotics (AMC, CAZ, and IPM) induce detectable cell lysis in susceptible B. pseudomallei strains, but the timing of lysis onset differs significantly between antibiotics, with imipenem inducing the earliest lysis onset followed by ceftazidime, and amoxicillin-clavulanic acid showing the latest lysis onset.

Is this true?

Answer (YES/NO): NO